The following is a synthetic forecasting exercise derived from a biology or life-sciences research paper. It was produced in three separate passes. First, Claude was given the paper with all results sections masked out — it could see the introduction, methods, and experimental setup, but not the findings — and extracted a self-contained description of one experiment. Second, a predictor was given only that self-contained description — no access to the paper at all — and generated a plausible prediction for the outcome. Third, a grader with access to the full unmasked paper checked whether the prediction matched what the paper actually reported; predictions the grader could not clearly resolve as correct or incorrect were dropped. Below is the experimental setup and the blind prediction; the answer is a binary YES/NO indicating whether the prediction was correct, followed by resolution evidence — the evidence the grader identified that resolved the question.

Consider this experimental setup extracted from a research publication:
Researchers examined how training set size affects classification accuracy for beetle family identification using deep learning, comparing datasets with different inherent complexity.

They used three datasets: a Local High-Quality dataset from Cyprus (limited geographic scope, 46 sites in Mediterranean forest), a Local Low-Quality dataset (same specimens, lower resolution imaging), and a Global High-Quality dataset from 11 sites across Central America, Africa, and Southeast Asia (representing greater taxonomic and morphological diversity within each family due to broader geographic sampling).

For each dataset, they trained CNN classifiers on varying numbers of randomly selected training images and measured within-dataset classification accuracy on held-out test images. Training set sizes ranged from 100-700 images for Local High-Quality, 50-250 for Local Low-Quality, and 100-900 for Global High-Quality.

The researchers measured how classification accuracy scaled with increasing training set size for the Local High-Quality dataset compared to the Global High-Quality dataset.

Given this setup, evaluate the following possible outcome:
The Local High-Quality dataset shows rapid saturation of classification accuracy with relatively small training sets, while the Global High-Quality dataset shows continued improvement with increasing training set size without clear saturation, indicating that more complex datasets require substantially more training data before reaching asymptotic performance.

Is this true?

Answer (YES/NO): NO